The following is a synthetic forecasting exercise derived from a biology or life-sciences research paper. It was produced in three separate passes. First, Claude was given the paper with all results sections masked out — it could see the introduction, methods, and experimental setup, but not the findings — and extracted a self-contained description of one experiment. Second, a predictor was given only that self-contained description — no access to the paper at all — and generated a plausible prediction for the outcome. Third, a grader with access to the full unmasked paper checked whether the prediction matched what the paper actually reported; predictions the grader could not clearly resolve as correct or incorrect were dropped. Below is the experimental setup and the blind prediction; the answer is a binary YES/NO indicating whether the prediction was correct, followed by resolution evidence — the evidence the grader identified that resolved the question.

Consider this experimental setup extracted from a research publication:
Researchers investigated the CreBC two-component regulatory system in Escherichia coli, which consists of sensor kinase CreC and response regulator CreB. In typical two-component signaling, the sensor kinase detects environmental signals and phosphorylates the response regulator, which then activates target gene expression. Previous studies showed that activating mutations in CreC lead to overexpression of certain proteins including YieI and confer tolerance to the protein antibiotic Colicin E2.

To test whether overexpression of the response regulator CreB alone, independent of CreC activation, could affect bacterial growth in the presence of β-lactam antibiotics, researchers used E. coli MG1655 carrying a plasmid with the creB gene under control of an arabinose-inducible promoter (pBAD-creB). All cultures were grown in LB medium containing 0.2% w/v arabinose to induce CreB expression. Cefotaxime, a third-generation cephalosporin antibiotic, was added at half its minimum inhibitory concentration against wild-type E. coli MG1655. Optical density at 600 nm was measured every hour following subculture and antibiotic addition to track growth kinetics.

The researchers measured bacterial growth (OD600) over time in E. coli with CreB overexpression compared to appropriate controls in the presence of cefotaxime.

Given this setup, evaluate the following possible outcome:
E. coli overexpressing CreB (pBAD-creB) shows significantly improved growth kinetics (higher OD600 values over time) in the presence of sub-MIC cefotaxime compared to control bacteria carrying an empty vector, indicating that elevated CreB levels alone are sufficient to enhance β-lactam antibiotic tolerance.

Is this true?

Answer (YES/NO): YES